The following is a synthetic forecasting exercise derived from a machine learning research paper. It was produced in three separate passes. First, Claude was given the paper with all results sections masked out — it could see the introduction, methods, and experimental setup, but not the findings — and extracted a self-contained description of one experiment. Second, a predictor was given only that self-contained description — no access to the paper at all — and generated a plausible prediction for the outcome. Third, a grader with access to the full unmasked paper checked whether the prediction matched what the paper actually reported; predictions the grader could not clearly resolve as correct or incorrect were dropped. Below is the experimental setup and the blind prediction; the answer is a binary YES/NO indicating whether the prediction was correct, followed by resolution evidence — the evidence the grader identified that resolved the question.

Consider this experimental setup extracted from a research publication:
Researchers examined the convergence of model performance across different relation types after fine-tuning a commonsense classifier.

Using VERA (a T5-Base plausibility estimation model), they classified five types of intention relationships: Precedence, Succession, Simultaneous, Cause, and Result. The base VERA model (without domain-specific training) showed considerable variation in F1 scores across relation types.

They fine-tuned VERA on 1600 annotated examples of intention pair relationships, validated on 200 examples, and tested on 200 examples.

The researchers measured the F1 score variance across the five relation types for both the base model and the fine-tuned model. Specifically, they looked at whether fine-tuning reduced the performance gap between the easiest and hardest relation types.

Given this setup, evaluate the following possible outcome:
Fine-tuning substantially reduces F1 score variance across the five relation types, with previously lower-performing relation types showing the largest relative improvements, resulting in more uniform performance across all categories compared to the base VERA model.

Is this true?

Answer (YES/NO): YES